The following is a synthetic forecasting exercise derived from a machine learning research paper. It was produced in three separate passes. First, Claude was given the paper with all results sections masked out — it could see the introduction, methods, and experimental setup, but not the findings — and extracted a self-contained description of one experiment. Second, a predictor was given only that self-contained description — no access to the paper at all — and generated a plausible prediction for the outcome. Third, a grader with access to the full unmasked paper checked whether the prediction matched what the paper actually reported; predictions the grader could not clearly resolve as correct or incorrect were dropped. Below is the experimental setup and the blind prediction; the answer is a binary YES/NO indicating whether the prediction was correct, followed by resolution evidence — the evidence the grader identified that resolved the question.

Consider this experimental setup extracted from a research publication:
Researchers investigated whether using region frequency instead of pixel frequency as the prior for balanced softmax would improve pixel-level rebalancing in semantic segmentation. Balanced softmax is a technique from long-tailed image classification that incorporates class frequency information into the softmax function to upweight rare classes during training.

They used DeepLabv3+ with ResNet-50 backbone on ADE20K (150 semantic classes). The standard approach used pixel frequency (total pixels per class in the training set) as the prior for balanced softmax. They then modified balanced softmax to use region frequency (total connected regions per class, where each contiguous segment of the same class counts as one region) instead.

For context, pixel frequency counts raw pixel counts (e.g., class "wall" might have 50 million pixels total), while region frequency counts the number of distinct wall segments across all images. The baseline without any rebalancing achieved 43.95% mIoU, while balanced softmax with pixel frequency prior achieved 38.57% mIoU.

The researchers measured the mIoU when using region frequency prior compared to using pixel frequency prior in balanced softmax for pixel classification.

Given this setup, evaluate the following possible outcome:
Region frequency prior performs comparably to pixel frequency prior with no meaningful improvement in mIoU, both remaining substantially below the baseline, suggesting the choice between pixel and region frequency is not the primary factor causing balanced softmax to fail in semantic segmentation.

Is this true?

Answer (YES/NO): NO